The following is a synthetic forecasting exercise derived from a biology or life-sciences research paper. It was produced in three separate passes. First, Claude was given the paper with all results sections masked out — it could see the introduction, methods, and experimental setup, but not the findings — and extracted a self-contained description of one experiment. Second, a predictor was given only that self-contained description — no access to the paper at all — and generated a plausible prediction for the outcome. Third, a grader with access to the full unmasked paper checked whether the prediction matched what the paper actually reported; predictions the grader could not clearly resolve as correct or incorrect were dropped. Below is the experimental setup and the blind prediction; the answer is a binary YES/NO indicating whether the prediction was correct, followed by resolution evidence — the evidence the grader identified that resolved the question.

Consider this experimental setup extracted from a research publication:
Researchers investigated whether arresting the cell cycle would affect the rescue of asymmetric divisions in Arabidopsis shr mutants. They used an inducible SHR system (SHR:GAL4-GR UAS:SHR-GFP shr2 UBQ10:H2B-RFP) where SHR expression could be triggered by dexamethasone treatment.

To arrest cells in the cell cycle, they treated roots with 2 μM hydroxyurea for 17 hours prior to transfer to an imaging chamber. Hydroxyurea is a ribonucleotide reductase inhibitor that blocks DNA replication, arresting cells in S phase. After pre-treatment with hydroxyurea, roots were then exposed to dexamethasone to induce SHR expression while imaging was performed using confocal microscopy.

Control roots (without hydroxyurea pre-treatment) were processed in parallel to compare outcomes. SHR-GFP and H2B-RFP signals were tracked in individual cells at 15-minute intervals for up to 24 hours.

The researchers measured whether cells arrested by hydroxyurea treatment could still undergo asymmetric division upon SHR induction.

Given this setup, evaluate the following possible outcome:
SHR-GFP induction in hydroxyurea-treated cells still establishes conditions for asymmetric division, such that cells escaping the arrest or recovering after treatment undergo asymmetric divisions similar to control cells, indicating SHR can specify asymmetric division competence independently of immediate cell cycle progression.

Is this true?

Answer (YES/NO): NO